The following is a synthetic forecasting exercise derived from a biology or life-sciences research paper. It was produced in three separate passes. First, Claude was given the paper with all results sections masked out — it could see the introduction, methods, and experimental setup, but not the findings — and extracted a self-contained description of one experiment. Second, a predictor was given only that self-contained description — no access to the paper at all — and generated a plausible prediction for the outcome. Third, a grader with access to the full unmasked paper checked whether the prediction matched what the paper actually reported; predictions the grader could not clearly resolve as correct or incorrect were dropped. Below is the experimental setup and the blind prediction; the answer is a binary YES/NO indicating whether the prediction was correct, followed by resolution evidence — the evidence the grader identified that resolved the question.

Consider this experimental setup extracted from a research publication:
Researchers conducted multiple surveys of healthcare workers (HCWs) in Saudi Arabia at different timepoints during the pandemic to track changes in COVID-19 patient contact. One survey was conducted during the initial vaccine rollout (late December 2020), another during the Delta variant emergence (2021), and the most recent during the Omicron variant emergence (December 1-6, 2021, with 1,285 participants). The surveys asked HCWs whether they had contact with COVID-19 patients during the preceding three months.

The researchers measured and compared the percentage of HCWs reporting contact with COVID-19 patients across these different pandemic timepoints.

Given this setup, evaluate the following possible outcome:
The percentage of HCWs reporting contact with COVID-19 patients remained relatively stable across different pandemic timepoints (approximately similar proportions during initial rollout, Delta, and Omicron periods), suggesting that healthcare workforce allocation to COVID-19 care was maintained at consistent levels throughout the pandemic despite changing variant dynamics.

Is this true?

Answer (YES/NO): NO